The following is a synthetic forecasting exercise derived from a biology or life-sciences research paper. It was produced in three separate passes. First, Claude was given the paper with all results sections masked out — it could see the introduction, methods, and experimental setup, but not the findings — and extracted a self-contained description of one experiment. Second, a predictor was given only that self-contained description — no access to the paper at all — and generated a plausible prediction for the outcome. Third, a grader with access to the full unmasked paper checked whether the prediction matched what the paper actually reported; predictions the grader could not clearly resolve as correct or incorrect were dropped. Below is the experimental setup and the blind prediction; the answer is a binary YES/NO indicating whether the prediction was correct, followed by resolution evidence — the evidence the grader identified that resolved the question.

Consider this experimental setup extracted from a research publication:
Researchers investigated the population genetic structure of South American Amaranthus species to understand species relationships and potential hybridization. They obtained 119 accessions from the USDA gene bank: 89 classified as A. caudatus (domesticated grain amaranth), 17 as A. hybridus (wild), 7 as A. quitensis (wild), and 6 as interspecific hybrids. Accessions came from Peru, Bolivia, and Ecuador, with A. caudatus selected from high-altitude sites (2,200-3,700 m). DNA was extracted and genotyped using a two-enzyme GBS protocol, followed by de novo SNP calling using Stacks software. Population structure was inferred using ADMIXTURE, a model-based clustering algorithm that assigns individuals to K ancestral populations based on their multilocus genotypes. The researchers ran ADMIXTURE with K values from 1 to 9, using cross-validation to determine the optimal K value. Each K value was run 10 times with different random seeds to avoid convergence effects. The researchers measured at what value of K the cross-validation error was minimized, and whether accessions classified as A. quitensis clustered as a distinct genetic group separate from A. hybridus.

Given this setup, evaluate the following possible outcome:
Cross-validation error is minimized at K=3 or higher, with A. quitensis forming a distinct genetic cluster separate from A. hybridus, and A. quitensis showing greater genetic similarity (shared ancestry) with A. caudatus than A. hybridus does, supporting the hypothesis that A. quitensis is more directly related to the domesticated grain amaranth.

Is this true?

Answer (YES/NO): NO